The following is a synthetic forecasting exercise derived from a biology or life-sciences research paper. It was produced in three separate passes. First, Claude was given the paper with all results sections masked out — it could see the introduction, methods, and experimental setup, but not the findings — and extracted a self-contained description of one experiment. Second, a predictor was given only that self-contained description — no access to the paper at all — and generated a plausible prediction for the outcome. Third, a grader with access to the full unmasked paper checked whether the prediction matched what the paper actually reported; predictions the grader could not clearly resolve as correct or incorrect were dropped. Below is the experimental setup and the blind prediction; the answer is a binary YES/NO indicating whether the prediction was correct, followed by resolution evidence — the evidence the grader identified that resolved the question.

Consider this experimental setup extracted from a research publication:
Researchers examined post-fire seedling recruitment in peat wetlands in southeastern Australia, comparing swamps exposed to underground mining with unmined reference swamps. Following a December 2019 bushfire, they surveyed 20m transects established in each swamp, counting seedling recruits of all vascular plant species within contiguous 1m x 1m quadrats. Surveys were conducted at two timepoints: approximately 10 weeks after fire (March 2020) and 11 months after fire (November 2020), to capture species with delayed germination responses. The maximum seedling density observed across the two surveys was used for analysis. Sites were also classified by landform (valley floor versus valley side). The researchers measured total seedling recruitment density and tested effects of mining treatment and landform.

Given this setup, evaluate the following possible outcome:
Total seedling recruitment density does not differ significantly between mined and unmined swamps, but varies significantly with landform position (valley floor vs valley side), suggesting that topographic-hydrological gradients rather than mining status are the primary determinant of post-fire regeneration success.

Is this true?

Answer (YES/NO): NO